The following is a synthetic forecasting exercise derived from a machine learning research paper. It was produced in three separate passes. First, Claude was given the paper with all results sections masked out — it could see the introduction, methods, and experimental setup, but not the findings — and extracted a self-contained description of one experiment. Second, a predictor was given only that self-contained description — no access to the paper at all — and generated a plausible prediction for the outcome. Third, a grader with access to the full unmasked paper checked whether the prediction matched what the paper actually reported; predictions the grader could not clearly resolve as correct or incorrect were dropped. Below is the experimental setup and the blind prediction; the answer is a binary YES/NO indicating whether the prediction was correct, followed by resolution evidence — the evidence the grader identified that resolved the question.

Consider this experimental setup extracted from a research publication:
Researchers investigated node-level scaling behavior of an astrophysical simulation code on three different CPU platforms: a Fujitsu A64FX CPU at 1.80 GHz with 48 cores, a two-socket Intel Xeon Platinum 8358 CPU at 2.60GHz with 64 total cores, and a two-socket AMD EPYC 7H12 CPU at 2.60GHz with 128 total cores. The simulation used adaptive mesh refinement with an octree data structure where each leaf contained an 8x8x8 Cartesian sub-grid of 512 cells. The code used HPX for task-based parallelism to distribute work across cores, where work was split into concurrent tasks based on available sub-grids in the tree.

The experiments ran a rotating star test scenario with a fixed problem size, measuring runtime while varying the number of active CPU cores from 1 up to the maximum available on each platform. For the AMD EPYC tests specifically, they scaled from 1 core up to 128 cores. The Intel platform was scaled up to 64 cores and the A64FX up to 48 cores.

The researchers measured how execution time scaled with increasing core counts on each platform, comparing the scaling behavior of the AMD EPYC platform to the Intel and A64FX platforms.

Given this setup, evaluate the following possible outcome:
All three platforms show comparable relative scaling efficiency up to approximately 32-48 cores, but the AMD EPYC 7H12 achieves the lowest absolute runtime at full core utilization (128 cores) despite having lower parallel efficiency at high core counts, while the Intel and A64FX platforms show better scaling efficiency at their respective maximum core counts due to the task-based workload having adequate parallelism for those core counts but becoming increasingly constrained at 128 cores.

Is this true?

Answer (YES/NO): NO